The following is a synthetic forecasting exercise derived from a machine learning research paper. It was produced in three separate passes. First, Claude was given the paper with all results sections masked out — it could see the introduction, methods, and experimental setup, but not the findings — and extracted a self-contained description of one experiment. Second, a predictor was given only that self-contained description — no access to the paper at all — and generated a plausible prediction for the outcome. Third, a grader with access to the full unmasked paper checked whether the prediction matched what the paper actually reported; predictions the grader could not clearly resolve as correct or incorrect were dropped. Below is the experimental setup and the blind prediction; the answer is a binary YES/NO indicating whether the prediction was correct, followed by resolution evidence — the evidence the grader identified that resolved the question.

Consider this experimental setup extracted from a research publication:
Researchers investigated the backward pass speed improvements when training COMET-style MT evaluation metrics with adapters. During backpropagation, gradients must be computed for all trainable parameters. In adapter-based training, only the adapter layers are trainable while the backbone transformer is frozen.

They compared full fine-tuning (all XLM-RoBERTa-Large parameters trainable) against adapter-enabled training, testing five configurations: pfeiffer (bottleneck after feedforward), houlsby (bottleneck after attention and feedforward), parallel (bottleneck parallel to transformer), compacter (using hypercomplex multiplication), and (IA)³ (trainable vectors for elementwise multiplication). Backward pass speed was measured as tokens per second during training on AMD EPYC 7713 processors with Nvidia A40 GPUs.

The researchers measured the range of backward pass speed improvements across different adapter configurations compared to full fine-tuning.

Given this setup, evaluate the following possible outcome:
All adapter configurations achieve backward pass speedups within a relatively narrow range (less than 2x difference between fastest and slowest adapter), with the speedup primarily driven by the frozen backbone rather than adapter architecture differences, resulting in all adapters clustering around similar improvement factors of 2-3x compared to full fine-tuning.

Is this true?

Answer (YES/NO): NO